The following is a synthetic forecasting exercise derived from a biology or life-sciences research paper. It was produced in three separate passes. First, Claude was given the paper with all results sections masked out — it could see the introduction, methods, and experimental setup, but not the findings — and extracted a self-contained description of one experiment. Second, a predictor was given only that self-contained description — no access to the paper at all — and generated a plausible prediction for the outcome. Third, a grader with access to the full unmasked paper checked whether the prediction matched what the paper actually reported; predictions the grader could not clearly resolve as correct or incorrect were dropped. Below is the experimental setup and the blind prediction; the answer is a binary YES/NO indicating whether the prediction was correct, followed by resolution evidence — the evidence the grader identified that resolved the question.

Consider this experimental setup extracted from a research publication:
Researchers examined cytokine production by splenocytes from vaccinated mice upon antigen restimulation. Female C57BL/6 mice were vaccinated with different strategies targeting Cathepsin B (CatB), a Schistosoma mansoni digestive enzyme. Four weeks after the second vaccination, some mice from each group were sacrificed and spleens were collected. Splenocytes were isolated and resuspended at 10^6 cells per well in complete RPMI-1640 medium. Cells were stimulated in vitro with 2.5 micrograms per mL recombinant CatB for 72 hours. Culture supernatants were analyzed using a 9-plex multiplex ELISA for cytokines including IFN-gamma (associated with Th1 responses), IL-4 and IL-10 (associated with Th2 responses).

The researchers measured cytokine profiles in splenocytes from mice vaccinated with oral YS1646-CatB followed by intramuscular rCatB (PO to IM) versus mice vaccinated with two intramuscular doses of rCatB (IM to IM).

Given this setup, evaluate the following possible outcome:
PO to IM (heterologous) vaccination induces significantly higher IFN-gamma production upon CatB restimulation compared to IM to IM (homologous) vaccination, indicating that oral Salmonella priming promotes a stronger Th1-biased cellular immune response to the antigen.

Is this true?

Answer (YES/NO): YES